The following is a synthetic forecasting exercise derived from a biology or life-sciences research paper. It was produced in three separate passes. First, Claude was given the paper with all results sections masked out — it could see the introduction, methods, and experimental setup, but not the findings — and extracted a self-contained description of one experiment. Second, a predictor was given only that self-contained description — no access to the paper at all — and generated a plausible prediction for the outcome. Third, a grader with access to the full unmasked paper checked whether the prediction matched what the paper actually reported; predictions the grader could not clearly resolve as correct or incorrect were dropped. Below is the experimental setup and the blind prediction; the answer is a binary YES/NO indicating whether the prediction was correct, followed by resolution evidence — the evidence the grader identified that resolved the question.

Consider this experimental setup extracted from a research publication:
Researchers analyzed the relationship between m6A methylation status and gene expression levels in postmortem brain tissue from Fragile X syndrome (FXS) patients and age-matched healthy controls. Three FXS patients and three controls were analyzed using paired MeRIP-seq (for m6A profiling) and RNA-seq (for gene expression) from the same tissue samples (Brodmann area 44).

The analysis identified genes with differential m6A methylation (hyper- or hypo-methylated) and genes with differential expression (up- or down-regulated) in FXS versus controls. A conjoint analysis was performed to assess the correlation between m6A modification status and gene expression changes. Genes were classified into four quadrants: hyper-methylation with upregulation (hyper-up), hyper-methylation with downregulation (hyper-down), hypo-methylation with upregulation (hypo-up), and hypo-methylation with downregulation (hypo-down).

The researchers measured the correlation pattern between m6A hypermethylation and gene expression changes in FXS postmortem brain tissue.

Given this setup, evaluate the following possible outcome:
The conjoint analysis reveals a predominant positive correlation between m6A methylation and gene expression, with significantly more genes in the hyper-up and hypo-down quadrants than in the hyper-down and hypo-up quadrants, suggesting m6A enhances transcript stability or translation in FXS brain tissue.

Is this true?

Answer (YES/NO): NO